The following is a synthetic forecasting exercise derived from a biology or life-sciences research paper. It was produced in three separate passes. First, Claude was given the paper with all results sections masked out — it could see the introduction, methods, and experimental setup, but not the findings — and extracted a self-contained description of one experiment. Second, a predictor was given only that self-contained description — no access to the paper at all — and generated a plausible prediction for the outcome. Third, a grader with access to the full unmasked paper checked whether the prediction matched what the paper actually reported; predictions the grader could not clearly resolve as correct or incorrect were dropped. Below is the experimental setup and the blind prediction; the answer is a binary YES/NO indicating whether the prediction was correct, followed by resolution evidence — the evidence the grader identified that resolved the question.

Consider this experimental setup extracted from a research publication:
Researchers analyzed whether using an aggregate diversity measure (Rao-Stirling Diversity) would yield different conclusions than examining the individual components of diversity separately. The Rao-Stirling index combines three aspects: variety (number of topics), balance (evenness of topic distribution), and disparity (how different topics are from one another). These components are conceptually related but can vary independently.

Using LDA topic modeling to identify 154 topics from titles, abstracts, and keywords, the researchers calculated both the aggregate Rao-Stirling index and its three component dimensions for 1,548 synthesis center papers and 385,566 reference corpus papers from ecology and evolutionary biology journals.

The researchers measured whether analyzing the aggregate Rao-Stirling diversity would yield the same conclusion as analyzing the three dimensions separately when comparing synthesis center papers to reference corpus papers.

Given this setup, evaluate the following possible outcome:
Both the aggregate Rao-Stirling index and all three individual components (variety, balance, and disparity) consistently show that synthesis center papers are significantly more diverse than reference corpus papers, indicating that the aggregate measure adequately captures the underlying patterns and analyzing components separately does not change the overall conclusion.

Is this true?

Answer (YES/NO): NO